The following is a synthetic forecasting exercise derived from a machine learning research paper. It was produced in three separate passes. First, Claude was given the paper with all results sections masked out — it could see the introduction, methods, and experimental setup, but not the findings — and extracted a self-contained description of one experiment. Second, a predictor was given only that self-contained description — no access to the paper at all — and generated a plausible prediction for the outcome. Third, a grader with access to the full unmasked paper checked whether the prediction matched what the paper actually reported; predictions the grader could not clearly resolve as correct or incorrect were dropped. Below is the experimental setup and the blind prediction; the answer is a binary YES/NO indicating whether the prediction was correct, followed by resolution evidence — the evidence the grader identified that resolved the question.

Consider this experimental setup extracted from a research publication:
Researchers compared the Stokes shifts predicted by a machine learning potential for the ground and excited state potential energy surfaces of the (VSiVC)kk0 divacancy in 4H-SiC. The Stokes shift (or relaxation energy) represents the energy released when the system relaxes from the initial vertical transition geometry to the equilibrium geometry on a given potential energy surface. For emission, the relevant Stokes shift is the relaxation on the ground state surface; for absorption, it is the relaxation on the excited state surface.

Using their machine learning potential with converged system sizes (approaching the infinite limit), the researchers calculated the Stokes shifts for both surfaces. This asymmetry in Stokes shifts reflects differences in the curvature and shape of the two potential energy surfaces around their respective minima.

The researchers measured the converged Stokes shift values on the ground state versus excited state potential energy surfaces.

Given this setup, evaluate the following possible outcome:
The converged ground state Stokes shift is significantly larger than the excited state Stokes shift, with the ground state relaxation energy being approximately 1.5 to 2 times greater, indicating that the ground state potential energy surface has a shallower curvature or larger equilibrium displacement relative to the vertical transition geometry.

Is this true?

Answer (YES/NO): NO